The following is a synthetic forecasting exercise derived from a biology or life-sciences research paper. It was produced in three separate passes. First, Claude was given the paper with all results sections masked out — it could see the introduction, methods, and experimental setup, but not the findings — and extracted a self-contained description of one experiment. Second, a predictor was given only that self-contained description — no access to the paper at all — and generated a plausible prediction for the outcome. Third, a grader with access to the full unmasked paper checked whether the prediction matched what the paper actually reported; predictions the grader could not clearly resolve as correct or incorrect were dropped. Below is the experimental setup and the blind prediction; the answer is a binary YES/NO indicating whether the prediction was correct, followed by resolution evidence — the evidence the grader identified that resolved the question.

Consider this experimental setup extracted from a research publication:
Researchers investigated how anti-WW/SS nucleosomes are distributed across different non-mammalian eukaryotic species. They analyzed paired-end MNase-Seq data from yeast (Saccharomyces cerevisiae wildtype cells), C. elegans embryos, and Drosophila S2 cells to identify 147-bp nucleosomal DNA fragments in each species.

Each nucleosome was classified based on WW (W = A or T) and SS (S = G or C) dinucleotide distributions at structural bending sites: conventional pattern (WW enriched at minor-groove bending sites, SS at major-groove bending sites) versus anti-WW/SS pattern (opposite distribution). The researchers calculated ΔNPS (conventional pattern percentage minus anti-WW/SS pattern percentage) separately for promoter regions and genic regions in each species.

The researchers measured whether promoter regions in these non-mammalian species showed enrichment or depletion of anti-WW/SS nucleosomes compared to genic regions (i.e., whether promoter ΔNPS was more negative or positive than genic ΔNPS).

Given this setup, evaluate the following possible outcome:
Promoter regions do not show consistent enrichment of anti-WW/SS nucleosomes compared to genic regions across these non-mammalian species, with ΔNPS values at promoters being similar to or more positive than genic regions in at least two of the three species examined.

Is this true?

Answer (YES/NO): YES